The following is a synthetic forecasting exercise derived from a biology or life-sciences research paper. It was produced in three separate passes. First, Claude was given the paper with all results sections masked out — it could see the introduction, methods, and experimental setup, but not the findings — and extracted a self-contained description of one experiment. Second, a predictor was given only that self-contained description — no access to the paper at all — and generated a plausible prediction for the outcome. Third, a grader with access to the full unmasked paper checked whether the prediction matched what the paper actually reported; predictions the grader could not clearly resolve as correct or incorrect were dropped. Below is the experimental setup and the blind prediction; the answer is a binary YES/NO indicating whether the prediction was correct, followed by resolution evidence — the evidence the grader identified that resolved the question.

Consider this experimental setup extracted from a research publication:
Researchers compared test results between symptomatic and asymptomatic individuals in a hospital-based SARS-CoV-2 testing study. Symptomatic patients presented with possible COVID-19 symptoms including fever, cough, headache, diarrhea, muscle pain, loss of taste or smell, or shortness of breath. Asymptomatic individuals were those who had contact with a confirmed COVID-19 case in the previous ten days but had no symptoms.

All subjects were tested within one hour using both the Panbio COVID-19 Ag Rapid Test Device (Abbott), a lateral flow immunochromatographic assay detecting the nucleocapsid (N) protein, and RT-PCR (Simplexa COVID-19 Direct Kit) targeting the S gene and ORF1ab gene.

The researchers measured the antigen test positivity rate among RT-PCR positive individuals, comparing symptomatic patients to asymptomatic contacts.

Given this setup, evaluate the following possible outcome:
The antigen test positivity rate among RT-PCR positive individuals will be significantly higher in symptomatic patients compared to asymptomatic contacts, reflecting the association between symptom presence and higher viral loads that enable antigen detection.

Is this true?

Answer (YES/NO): NO